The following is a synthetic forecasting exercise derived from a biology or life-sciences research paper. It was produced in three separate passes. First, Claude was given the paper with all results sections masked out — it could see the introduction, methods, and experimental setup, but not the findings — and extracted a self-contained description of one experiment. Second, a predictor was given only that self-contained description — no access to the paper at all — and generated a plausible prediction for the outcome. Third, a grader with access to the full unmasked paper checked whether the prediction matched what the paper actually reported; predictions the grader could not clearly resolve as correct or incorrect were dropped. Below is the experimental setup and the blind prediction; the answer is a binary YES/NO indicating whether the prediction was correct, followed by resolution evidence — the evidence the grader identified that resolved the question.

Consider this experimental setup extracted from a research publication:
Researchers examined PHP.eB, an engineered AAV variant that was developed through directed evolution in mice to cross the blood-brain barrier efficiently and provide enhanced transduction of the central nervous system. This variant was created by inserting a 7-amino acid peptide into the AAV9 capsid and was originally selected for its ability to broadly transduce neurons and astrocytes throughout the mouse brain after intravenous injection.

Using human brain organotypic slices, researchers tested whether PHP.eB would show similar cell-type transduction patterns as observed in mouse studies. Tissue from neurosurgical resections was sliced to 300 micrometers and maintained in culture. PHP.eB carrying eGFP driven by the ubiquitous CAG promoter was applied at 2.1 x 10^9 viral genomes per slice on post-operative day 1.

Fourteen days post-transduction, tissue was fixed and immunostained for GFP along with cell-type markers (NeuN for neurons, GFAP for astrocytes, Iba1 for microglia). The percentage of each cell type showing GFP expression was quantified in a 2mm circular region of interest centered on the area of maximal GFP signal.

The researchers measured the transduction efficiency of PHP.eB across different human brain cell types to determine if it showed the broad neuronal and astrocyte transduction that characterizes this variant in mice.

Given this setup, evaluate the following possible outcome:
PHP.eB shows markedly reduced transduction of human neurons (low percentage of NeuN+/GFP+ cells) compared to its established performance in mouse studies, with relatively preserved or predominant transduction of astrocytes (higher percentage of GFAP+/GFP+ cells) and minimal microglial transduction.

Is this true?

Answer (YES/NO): NO